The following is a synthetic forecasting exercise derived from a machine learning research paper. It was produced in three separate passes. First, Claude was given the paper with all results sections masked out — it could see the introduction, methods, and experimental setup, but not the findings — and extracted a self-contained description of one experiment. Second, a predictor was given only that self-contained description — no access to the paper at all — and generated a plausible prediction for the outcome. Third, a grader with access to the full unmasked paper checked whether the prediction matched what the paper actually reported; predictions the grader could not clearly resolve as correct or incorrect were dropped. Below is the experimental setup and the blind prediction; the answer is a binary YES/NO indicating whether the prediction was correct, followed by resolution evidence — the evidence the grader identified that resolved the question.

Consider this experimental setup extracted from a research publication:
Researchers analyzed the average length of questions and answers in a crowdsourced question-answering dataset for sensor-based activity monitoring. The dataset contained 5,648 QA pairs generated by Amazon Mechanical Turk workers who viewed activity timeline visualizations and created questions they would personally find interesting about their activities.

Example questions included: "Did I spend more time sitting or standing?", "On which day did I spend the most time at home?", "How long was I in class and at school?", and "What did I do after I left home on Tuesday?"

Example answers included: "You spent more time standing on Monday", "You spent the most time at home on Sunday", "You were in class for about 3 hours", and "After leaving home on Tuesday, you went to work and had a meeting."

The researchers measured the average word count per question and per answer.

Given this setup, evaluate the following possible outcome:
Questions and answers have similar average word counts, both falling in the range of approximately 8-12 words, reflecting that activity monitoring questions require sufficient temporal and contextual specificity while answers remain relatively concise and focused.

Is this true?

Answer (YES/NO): YES